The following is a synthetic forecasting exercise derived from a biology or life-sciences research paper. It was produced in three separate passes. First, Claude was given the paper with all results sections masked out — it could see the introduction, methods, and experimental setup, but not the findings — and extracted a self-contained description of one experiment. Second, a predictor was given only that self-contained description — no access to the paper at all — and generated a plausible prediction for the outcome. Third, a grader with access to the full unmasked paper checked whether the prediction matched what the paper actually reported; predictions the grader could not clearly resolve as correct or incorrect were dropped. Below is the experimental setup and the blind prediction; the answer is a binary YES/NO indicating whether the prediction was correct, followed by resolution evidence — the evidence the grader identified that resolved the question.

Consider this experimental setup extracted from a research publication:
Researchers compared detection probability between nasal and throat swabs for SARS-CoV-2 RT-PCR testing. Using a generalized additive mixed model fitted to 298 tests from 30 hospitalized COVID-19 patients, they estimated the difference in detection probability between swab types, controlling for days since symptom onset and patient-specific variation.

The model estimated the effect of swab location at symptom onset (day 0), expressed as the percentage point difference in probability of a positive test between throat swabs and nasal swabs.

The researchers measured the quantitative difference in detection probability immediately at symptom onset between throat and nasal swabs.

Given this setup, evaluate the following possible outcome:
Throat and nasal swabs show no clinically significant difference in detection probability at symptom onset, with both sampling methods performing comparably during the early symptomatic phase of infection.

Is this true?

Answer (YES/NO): NO